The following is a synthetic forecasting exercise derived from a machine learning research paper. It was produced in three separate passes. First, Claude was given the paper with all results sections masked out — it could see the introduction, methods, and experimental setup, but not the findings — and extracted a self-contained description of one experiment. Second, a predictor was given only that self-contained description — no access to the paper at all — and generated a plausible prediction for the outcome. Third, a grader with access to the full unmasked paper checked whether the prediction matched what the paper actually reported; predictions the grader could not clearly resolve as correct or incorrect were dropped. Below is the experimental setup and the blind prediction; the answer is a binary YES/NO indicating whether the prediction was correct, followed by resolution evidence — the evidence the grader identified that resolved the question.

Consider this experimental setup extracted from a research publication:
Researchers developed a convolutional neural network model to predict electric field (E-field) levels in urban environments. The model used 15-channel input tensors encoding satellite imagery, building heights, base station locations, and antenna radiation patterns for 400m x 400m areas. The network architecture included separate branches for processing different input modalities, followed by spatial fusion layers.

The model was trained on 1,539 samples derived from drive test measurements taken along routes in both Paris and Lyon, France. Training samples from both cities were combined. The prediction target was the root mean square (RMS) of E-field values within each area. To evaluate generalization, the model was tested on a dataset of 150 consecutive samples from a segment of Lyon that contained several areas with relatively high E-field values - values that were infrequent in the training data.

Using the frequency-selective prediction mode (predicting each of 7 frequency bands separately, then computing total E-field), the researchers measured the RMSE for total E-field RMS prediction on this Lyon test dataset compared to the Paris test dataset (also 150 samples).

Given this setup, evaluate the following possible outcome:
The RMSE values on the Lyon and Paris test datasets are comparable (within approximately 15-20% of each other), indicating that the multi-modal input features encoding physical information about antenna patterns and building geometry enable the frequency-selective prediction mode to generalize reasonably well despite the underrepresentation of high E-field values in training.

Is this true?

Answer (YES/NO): NO